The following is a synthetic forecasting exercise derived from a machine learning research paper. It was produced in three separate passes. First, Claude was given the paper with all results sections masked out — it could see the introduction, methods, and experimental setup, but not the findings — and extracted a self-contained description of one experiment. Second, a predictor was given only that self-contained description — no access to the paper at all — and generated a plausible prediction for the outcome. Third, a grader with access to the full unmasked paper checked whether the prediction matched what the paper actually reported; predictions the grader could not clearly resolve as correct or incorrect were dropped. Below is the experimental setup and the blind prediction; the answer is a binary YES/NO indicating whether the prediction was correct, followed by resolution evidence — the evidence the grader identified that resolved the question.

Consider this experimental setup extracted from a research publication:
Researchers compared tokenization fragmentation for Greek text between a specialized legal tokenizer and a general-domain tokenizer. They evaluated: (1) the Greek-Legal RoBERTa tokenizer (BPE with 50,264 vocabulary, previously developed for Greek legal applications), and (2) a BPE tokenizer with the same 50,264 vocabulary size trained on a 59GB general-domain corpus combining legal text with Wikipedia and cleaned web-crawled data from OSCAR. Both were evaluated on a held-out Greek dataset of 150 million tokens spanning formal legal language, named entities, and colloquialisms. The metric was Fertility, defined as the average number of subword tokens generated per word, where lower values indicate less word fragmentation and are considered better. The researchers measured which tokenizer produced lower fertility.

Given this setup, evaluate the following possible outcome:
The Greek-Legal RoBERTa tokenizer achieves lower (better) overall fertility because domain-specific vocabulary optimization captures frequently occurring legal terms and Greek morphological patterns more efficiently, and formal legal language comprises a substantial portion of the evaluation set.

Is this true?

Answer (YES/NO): NO